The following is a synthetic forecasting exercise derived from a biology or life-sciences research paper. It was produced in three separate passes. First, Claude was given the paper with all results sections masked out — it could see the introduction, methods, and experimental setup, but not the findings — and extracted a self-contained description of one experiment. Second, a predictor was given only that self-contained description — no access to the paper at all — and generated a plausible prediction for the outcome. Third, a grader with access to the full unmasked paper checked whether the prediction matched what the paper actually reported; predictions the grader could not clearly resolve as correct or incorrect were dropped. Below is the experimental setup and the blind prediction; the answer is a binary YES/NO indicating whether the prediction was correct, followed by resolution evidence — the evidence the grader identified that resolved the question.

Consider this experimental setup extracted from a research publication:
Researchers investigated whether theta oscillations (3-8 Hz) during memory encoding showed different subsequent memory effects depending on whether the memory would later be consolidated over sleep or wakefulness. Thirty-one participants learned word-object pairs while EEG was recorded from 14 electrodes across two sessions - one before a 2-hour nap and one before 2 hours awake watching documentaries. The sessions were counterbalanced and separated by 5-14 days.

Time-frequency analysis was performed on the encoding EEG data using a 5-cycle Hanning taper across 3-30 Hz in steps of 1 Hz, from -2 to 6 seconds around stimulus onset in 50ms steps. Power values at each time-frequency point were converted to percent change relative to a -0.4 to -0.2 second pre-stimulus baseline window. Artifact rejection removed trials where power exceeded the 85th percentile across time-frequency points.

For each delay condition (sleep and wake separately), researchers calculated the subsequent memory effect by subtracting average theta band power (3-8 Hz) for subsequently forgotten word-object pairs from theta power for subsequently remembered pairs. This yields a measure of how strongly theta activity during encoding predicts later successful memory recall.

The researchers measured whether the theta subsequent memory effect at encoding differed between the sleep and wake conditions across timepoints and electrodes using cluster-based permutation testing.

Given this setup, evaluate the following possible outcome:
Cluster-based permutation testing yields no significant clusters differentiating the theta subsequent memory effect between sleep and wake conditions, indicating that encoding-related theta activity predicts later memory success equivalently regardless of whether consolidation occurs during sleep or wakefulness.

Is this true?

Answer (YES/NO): NO